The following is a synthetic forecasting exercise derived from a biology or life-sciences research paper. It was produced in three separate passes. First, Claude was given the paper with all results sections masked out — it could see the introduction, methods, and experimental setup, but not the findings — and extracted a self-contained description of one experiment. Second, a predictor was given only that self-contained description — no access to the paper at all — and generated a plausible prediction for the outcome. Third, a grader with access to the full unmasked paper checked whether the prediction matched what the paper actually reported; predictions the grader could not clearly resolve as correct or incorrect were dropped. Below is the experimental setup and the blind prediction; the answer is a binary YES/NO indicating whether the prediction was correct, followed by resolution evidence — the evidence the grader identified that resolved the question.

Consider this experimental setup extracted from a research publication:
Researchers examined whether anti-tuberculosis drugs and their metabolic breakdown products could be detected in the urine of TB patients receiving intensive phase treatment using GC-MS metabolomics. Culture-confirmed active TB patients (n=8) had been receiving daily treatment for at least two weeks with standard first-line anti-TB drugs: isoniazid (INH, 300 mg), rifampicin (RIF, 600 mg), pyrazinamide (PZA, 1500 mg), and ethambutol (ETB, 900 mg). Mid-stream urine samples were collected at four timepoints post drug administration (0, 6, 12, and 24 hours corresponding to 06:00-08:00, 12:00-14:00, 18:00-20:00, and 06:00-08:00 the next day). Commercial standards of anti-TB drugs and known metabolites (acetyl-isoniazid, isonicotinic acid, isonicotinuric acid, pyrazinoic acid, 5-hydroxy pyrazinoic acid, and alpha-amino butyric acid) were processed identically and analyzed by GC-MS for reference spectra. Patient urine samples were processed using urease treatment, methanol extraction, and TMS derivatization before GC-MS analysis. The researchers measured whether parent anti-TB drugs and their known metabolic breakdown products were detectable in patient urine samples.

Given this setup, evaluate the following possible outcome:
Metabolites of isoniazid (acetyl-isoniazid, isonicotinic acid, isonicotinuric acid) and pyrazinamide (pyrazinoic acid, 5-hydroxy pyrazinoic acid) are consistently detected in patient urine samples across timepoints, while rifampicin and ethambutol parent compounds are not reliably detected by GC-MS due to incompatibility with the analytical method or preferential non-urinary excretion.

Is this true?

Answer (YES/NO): NO